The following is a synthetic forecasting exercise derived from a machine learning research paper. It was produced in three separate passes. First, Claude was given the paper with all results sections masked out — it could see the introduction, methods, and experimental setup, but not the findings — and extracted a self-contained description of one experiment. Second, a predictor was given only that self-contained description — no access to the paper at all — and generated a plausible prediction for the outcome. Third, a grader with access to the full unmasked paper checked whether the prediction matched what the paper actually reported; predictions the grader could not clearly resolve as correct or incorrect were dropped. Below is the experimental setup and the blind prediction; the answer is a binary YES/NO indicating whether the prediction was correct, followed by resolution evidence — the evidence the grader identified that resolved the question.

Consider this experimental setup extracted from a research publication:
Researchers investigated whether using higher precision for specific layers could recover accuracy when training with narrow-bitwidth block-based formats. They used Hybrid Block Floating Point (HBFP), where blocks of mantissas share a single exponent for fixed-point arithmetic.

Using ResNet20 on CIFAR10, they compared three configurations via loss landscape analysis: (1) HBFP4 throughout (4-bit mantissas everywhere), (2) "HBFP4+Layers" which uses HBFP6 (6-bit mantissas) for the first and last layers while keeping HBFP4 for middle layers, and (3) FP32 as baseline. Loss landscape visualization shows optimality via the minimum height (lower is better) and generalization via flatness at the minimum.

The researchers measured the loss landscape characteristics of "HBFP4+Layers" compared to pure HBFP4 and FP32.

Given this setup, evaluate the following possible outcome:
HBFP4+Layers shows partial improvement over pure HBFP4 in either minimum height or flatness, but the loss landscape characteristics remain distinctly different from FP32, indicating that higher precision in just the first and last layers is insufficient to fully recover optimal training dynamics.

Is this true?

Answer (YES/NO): YES